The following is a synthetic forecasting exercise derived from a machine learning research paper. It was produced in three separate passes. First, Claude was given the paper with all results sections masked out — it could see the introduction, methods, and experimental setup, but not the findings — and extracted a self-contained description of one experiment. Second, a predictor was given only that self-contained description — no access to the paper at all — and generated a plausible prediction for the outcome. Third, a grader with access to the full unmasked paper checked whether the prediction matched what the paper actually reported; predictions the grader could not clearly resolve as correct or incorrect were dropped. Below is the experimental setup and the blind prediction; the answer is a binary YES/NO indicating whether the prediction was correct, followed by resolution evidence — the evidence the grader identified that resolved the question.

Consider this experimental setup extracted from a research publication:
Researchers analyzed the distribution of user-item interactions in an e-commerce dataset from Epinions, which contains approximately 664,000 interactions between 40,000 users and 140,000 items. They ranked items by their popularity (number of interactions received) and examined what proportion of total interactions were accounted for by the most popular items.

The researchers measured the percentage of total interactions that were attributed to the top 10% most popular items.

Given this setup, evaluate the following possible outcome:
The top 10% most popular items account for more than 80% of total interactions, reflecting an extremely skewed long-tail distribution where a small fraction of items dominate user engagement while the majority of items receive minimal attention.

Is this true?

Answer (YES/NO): NO